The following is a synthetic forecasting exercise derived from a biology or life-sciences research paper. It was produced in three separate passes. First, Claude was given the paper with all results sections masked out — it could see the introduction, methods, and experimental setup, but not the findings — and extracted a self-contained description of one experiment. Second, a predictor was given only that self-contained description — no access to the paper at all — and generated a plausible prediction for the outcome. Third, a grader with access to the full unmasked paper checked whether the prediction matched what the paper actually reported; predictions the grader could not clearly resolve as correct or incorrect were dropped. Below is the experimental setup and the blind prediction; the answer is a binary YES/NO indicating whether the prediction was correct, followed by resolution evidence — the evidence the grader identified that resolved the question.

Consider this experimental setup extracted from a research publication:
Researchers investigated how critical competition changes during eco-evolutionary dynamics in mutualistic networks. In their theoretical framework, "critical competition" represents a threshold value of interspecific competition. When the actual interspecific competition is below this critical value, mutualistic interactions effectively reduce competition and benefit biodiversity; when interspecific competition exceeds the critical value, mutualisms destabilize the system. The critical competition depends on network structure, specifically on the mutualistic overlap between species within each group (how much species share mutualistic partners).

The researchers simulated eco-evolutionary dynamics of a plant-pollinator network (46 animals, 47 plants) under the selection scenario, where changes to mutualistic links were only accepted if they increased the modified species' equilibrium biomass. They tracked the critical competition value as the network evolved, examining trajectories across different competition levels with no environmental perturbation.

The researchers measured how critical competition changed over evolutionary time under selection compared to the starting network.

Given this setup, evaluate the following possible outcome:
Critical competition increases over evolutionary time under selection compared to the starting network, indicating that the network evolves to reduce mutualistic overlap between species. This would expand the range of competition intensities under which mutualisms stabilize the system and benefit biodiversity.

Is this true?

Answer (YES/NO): NO